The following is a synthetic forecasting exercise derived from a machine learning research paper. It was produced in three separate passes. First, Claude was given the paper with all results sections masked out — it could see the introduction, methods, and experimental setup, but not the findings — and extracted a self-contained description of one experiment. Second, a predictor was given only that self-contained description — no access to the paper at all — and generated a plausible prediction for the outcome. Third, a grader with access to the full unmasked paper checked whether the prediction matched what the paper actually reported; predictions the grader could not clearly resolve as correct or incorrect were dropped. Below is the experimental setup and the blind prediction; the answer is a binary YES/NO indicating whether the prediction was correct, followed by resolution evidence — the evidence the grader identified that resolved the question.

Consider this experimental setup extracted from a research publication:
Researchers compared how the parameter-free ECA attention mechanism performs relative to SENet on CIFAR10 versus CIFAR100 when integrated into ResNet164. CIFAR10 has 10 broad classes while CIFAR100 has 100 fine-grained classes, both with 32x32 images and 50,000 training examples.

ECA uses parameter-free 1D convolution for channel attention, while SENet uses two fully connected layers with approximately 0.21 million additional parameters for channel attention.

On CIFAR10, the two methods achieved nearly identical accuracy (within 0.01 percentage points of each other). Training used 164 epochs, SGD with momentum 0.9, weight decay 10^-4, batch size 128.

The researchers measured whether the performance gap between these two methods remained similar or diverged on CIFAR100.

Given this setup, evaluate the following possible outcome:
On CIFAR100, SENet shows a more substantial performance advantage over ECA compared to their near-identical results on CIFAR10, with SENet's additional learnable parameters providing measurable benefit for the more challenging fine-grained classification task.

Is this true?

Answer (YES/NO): YES